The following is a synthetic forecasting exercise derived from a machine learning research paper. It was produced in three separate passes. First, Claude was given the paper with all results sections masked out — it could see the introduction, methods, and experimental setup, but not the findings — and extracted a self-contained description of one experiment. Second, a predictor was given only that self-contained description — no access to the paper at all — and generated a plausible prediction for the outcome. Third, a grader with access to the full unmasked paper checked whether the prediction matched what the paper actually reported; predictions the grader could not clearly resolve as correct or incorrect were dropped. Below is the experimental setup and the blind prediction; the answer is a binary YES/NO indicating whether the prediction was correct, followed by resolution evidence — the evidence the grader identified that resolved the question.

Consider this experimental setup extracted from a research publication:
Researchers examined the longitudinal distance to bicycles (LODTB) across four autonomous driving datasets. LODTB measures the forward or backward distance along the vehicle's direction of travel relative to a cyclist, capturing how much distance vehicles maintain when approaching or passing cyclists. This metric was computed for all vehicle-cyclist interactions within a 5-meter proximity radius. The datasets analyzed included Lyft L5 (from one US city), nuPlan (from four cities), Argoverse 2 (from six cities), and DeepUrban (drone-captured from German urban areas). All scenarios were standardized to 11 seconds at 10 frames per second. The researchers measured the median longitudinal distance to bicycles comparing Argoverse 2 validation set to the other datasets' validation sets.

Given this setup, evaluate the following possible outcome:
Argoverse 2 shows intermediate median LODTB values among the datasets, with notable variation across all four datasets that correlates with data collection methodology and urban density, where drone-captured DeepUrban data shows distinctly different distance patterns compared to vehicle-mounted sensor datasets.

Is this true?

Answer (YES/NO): NO